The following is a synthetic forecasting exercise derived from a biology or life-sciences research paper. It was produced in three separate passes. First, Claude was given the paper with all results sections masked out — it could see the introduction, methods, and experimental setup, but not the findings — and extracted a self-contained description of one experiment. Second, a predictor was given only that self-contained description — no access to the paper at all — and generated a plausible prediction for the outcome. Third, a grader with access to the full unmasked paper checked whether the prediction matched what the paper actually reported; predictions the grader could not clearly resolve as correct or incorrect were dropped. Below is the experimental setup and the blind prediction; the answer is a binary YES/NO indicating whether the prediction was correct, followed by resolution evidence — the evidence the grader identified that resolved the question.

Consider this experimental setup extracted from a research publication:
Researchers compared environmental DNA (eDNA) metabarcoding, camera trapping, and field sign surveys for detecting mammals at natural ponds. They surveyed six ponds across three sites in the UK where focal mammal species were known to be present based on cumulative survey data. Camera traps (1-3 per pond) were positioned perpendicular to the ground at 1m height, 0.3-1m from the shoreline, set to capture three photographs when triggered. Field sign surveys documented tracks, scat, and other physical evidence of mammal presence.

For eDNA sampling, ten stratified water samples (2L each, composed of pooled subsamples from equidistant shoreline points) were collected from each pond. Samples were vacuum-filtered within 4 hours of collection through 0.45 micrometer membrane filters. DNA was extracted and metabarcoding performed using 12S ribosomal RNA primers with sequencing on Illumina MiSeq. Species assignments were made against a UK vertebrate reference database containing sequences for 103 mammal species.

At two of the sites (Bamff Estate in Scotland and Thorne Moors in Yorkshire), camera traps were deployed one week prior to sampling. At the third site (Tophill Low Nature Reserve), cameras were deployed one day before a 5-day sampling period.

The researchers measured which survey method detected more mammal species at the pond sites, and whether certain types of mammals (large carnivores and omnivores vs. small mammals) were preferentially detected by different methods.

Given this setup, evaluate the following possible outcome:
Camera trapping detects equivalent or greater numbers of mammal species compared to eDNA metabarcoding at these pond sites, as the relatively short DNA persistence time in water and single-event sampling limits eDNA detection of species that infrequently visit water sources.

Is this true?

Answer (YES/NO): NO